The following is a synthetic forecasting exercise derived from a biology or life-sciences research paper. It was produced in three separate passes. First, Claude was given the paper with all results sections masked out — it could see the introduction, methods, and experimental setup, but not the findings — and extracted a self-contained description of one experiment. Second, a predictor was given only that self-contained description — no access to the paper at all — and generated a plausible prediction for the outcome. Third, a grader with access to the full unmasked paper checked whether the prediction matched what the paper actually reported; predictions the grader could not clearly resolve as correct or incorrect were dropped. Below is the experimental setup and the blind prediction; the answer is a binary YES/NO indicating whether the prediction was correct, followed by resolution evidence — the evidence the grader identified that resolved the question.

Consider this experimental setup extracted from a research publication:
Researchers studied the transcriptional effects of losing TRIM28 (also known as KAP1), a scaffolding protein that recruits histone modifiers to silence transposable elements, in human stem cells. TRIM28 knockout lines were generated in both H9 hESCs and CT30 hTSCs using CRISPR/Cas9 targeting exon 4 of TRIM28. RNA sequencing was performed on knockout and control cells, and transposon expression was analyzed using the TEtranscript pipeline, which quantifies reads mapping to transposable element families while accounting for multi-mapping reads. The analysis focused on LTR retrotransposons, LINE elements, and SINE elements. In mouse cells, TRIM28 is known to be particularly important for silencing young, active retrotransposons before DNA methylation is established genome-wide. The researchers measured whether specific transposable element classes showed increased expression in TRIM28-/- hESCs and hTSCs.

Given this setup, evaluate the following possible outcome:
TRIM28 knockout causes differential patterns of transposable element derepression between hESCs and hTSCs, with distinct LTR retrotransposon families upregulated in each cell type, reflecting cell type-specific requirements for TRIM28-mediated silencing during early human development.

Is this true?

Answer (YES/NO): NO